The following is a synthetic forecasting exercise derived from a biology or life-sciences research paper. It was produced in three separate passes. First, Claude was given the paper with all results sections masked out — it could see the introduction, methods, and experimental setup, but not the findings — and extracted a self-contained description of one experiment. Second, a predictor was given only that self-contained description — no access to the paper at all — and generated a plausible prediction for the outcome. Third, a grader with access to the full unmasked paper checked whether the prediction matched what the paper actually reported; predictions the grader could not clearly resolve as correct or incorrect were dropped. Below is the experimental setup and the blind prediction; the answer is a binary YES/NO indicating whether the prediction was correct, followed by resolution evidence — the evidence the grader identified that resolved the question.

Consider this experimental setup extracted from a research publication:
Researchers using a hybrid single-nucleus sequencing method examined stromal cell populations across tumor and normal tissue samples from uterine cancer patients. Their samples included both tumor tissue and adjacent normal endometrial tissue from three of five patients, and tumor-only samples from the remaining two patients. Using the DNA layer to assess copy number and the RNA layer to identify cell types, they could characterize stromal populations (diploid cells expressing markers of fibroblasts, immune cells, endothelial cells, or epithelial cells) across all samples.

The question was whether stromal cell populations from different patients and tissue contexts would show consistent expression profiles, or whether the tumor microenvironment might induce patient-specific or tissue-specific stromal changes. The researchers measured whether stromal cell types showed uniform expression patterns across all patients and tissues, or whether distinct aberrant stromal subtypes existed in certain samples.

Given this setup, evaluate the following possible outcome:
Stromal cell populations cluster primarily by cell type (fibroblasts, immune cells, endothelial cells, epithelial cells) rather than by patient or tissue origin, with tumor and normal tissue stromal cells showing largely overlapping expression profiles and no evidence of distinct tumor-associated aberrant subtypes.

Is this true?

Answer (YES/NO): NO